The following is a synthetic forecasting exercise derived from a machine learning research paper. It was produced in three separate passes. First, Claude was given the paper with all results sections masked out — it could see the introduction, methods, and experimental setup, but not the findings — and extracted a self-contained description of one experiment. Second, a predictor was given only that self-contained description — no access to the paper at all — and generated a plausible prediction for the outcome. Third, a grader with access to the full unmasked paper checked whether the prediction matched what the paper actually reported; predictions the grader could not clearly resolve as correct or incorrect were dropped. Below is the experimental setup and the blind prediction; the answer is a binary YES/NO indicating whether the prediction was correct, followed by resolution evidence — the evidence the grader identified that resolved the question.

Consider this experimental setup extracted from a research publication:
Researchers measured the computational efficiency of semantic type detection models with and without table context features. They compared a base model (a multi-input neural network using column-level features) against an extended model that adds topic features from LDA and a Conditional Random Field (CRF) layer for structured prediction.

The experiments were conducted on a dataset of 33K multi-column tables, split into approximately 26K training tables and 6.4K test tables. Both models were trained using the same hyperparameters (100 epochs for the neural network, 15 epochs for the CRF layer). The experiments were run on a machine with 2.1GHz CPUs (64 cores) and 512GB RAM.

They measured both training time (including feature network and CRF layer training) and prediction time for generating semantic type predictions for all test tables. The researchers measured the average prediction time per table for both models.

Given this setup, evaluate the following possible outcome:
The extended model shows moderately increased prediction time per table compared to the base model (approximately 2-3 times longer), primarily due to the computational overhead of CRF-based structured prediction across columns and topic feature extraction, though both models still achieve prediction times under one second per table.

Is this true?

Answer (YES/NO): NO